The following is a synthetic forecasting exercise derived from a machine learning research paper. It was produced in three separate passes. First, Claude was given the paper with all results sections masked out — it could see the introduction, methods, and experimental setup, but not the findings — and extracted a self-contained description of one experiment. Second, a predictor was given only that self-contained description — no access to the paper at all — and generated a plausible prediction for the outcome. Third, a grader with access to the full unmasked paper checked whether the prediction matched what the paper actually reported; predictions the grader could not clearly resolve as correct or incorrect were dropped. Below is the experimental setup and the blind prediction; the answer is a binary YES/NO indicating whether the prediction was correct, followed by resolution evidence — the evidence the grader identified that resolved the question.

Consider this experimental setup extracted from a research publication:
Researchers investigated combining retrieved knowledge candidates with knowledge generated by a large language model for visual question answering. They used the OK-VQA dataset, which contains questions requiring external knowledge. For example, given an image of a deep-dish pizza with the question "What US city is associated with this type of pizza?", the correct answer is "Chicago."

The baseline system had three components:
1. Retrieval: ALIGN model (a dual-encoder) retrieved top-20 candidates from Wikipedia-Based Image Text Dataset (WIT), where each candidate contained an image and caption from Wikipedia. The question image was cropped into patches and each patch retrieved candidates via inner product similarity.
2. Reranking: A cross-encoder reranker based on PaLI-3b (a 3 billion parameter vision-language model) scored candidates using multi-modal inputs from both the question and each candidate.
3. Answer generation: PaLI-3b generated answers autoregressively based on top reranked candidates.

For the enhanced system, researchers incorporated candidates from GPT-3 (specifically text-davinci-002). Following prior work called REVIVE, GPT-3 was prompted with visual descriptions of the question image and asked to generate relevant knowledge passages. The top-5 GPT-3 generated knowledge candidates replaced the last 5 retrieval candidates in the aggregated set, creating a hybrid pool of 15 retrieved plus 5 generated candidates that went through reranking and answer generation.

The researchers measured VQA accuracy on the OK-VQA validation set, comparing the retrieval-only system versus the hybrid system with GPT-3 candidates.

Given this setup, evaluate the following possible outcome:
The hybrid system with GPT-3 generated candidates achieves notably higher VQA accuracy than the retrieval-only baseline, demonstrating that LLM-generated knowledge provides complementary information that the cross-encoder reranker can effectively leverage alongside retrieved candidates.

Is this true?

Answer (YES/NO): YES